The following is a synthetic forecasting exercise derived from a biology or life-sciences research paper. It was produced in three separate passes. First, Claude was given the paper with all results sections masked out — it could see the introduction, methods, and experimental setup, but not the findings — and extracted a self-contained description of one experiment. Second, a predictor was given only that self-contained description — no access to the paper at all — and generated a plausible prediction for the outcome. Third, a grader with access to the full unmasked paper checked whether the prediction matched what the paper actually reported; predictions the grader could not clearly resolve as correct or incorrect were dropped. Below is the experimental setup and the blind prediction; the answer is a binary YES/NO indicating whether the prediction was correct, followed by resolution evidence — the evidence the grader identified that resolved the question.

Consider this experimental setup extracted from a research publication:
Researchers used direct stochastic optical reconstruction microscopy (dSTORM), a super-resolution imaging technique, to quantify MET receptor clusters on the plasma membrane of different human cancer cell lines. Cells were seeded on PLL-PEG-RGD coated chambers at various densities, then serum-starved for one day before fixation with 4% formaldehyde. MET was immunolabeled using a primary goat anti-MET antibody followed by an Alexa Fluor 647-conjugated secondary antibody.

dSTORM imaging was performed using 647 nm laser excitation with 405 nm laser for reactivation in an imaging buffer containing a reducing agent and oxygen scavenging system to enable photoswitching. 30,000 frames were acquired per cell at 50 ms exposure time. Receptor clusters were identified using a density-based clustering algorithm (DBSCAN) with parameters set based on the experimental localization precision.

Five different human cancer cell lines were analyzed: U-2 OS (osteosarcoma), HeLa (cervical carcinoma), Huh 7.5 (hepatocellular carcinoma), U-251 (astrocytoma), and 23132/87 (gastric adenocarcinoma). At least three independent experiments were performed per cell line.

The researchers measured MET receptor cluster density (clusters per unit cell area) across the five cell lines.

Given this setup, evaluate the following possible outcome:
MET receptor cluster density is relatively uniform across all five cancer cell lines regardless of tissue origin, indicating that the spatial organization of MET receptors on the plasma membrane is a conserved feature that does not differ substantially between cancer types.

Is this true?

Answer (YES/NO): NO